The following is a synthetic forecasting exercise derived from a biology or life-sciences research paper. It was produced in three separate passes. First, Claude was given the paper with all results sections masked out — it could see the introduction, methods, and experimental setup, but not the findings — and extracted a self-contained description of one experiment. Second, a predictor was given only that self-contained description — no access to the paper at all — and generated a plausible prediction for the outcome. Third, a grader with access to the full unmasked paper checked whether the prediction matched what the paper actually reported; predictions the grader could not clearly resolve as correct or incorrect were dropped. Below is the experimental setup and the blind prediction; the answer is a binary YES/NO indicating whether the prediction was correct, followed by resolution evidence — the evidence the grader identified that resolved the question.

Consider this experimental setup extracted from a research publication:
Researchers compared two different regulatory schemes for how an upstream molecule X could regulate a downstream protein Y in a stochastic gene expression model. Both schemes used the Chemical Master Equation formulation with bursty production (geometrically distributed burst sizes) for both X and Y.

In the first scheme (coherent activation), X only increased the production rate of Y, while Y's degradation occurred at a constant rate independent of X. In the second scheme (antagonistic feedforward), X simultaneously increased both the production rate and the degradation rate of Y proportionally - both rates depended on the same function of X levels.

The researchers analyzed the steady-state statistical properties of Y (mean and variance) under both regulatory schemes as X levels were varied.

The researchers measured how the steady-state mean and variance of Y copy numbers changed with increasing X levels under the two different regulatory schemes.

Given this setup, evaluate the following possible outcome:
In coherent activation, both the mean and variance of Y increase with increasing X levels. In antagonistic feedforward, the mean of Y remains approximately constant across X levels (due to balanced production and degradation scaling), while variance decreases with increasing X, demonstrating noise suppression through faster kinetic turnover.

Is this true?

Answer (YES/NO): NO